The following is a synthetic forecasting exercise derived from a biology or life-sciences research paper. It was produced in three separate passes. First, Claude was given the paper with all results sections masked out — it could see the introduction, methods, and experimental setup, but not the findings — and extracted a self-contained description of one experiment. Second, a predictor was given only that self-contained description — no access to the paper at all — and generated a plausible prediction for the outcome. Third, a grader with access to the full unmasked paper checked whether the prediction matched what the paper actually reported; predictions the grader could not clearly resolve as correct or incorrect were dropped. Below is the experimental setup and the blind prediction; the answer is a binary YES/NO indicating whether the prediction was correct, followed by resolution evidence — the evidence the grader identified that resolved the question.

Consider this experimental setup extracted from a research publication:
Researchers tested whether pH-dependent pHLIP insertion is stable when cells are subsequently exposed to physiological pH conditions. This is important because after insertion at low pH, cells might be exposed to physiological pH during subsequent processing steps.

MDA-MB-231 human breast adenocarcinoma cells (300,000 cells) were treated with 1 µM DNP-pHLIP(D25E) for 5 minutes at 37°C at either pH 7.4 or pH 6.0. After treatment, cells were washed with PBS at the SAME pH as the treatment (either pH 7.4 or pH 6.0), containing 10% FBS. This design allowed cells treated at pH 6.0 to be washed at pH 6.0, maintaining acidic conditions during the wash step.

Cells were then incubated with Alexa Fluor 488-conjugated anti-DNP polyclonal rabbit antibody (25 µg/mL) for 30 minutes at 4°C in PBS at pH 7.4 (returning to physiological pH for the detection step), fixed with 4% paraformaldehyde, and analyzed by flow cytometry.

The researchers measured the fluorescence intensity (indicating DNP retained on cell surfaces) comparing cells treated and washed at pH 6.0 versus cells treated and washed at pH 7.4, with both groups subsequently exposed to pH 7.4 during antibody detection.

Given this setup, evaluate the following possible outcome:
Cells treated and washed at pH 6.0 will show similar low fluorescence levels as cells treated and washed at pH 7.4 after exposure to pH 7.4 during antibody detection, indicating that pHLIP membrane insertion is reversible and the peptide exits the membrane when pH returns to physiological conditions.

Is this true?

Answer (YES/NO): NO